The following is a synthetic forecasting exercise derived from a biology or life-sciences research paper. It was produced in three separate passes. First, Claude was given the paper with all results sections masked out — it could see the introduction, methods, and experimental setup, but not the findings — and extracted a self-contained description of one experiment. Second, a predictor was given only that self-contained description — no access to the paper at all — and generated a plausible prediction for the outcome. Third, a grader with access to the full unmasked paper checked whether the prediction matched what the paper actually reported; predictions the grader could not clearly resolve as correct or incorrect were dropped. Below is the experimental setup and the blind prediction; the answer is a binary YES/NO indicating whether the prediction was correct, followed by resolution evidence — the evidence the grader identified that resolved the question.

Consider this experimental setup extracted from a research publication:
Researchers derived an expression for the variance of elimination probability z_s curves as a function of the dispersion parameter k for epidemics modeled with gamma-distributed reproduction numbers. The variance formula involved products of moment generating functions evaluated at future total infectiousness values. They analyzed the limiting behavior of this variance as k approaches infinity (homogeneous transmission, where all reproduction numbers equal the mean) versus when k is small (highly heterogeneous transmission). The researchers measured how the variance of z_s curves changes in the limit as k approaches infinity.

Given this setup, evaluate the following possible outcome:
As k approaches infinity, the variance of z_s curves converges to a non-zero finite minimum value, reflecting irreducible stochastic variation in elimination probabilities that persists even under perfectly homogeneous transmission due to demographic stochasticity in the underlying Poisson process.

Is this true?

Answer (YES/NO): NO